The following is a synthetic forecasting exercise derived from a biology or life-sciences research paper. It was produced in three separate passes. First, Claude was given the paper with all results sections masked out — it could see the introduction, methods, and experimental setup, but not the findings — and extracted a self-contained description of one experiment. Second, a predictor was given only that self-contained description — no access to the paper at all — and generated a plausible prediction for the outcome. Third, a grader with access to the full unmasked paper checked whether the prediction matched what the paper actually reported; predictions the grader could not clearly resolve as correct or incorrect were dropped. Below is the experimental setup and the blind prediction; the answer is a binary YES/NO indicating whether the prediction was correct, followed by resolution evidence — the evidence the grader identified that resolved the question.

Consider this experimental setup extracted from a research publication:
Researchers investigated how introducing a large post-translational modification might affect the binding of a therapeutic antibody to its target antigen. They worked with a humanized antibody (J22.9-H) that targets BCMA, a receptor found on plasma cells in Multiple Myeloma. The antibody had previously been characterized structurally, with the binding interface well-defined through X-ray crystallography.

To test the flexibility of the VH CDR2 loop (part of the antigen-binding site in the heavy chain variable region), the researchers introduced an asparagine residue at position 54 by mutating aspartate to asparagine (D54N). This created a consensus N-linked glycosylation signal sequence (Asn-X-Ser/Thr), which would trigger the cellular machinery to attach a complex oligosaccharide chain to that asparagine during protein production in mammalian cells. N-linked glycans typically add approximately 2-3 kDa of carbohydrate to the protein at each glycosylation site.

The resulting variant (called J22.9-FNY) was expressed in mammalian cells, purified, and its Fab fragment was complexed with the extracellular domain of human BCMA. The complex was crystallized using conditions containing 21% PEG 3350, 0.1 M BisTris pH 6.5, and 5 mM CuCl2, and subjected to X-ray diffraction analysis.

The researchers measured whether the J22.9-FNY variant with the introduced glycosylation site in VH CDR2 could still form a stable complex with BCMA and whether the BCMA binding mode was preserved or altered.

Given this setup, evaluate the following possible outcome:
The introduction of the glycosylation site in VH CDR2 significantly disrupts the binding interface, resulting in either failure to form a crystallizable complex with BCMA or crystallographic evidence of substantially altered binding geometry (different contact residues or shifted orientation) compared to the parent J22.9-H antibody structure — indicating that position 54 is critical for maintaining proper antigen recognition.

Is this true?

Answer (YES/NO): NO